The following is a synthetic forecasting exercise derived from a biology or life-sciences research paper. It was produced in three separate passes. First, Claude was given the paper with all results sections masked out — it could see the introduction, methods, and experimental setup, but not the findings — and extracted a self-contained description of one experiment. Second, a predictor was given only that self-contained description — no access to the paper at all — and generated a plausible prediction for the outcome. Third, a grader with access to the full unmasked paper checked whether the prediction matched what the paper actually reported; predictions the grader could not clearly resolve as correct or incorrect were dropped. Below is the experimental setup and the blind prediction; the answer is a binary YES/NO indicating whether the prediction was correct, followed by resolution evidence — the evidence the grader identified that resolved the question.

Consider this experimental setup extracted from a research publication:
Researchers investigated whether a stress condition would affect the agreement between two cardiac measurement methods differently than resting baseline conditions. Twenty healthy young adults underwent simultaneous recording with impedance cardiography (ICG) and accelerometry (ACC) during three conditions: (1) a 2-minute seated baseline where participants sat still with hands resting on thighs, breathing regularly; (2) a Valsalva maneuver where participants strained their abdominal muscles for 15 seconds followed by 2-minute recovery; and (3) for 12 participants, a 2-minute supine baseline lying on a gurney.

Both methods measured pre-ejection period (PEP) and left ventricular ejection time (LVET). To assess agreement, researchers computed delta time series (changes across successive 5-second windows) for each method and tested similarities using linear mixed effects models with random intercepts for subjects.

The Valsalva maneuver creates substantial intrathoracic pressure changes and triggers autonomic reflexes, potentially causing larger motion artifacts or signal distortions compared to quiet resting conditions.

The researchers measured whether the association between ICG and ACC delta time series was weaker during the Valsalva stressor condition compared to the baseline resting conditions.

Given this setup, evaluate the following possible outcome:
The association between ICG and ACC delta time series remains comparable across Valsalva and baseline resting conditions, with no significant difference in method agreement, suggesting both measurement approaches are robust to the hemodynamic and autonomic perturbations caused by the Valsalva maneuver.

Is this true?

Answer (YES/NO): NO